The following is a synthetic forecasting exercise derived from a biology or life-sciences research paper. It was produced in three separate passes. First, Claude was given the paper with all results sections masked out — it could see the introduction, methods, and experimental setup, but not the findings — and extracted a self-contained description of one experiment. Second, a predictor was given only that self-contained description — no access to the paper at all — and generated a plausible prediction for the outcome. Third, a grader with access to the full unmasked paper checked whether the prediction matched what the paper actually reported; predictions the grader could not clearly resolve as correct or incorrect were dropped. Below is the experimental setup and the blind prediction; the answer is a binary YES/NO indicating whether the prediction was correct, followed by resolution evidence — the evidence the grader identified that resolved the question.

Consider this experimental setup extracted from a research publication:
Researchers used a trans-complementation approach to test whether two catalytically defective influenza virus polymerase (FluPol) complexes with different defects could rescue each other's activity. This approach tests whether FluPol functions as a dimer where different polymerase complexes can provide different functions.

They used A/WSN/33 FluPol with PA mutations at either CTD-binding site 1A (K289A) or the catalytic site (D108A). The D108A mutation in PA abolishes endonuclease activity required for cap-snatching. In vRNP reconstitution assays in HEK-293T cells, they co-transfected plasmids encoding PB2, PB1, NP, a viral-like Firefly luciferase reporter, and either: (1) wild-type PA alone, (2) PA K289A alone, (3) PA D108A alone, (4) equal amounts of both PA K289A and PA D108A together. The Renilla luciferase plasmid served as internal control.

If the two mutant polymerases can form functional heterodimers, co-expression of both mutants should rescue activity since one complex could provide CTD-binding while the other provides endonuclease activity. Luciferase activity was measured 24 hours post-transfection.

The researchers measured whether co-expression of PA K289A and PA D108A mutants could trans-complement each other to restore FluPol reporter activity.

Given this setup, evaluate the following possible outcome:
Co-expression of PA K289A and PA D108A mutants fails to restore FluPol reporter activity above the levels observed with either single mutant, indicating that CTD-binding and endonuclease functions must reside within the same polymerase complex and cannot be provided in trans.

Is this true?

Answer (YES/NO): NO